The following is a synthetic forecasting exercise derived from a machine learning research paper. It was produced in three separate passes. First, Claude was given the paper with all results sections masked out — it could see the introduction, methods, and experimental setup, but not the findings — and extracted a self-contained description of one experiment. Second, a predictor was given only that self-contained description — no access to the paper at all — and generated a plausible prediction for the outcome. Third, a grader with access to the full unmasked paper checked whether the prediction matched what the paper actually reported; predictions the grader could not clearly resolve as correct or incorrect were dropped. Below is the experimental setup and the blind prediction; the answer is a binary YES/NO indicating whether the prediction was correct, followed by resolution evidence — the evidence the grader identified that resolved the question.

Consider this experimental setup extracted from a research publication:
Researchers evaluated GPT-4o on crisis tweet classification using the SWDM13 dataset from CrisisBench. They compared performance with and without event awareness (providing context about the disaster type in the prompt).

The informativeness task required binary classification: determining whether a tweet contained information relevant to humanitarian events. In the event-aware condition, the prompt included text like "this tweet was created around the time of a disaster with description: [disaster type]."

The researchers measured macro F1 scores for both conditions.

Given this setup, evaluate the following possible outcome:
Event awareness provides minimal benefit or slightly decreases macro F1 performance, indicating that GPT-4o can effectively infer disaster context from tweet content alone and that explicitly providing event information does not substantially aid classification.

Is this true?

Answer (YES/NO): NO